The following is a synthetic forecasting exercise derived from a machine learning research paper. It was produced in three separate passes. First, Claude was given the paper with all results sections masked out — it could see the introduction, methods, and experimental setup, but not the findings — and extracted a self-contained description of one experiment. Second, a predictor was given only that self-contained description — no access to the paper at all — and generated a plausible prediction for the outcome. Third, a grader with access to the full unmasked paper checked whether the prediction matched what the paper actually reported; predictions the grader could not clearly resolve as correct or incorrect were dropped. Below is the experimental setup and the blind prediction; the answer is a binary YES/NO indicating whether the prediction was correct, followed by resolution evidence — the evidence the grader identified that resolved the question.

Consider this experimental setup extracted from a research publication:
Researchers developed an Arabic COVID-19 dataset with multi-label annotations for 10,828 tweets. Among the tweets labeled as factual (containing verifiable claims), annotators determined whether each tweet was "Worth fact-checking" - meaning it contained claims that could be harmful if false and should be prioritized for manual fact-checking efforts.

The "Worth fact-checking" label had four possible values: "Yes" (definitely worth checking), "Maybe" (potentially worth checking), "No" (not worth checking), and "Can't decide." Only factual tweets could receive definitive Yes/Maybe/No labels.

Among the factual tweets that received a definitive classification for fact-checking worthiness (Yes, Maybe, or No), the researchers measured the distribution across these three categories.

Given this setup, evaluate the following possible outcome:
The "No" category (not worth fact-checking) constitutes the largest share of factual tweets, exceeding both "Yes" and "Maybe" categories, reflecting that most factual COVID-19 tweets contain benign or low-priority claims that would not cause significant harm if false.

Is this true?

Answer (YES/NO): NO